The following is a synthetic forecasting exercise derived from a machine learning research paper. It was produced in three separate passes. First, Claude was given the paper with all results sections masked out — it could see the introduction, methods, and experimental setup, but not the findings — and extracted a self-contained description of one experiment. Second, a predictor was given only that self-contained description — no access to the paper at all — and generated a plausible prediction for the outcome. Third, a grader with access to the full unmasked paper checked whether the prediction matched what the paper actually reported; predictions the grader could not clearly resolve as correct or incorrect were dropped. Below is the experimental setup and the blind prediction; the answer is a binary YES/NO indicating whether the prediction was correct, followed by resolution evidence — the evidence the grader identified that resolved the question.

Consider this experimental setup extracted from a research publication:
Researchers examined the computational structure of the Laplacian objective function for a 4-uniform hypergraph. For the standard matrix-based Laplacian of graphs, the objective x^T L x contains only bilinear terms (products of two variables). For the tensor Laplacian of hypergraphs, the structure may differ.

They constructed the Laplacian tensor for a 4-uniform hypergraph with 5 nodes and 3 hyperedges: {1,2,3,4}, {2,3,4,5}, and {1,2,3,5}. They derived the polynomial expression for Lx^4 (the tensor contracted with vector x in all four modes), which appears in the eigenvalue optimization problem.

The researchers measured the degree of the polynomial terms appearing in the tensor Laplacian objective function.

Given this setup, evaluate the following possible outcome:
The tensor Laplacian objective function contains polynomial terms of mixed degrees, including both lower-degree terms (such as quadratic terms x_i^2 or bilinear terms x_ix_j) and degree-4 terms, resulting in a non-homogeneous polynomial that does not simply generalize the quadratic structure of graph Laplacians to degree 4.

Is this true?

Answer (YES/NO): NO